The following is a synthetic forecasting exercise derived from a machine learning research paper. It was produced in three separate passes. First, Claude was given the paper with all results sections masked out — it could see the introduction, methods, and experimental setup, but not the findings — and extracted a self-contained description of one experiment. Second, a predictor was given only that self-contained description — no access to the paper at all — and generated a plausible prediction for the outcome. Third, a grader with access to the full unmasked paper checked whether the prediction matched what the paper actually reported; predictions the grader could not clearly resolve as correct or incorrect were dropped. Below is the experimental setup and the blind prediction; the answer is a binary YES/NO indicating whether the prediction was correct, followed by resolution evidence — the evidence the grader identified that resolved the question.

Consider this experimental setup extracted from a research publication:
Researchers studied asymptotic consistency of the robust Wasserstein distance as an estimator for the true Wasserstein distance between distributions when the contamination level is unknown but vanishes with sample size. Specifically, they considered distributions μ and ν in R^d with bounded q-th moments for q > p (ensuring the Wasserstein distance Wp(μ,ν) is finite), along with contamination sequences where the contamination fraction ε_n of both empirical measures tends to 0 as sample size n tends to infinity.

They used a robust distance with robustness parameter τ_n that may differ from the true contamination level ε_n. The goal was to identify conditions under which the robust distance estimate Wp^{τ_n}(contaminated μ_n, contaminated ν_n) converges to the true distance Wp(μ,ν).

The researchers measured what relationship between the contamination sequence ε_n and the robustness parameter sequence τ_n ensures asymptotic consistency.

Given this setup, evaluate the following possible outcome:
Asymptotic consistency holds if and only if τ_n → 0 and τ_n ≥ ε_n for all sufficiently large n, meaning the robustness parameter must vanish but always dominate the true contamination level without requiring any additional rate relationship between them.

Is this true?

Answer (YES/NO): NO